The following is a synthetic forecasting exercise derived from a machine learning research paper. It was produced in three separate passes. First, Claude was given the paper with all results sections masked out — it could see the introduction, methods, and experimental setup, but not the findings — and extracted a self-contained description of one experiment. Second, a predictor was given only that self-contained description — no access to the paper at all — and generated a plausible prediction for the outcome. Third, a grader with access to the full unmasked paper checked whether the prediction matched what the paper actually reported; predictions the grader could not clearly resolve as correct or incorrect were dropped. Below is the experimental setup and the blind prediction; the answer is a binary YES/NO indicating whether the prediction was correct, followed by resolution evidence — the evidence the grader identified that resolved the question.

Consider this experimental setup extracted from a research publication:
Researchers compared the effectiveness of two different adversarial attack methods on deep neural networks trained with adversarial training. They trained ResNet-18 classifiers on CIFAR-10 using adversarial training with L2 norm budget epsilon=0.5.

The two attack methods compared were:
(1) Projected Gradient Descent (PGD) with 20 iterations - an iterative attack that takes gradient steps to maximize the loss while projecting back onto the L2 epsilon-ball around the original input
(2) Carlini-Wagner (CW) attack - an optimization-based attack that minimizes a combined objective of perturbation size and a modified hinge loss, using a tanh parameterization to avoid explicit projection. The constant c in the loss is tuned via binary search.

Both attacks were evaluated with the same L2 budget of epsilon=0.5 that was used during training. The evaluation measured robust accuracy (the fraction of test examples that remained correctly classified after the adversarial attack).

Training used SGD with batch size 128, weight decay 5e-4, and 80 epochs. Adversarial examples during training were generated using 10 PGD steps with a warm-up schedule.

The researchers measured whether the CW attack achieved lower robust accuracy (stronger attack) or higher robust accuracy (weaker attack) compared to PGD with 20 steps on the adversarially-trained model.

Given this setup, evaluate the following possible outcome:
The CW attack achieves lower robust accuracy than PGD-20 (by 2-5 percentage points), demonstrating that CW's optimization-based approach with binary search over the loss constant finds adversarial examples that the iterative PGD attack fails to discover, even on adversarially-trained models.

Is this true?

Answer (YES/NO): NO